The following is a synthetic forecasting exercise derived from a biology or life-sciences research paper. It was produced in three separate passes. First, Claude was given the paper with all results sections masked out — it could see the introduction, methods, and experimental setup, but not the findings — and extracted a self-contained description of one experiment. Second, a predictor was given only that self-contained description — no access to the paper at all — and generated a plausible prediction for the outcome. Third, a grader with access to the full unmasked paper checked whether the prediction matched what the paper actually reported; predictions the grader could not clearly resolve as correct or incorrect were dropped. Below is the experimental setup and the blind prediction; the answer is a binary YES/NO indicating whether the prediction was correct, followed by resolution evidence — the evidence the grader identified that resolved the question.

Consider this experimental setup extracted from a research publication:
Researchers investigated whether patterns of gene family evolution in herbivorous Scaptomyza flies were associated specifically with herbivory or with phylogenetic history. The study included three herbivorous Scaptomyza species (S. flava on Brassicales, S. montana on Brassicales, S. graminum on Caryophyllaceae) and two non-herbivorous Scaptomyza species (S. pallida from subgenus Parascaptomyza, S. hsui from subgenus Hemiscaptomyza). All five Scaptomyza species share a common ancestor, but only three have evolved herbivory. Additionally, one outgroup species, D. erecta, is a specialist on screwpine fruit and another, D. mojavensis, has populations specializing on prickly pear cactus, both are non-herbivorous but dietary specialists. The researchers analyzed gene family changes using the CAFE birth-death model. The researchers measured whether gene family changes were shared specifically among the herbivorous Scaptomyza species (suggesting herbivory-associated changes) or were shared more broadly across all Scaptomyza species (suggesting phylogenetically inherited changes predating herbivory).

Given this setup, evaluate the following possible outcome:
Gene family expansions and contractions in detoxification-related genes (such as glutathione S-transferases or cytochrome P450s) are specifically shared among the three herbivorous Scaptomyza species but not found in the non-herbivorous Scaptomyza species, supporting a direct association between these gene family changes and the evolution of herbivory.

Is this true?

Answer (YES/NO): NO